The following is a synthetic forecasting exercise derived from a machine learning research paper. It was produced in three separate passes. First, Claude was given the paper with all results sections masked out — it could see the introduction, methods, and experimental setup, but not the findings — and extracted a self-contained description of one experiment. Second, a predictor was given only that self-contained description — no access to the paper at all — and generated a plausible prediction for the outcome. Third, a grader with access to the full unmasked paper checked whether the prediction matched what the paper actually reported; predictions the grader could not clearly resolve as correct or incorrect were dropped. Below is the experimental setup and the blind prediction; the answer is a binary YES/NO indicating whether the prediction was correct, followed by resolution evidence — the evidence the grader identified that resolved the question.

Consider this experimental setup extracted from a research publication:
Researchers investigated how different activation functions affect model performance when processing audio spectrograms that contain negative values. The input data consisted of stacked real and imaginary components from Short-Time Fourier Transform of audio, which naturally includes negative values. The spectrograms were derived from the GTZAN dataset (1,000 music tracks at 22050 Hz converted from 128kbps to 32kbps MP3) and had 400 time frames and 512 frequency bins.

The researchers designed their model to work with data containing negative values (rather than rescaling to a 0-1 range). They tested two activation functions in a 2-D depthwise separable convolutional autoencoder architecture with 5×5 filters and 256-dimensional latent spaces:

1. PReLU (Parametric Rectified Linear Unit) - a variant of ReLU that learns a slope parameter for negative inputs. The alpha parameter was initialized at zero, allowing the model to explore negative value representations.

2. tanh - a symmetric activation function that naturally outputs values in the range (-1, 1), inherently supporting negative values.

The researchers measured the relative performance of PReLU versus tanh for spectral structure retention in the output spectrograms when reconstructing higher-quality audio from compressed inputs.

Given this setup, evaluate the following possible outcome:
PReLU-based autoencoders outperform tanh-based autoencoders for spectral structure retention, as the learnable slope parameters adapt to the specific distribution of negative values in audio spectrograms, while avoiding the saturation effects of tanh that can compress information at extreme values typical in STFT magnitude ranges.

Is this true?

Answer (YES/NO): YES